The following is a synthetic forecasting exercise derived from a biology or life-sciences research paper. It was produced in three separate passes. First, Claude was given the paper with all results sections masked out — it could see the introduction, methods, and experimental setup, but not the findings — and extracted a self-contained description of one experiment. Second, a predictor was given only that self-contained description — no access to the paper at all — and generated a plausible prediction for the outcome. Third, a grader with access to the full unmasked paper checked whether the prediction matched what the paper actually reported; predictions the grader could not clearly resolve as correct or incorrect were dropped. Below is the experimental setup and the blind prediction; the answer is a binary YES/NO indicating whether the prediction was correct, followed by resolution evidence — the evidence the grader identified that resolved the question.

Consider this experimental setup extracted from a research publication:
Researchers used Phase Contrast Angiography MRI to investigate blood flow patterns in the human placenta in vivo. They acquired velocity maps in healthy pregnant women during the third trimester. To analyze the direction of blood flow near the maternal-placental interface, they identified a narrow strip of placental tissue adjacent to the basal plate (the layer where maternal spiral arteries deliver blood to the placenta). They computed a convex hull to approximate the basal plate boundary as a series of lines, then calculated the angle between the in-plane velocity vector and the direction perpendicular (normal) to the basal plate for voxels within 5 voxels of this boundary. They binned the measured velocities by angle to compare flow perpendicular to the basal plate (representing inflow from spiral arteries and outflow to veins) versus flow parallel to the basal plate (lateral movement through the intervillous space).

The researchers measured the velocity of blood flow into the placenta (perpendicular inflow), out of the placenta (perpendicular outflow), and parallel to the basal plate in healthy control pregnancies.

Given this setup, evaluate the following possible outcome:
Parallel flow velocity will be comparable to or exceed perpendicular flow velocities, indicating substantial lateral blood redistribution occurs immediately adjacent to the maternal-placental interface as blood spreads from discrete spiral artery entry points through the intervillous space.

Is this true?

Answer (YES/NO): NO